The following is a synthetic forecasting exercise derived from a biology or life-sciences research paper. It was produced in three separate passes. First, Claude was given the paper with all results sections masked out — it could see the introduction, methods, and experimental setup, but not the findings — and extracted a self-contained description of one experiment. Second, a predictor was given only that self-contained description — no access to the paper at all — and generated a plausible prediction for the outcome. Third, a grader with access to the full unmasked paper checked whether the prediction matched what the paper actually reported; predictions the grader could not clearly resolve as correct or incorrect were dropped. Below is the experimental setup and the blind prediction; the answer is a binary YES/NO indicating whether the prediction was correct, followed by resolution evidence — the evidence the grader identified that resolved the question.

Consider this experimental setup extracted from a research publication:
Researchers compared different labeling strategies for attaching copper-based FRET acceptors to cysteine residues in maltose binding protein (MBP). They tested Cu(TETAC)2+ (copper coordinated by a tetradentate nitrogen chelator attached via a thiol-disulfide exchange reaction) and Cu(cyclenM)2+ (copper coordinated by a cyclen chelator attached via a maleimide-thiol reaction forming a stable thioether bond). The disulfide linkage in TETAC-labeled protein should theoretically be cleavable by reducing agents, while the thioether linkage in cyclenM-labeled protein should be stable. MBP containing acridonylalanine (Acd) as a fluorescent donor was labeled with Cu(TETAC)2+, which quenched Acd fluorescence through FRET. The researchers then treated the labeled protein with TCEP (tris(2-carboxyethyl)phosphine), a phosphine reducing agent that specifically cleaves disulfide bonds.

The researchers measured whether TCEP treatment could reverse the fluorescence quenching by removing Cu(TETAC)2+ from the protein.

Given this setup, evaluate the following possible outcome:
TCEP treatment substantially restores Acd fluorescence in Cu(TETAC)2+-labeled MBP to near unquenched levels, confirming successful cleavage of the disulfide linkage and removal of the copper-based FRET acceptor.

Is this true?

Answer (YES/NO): YES